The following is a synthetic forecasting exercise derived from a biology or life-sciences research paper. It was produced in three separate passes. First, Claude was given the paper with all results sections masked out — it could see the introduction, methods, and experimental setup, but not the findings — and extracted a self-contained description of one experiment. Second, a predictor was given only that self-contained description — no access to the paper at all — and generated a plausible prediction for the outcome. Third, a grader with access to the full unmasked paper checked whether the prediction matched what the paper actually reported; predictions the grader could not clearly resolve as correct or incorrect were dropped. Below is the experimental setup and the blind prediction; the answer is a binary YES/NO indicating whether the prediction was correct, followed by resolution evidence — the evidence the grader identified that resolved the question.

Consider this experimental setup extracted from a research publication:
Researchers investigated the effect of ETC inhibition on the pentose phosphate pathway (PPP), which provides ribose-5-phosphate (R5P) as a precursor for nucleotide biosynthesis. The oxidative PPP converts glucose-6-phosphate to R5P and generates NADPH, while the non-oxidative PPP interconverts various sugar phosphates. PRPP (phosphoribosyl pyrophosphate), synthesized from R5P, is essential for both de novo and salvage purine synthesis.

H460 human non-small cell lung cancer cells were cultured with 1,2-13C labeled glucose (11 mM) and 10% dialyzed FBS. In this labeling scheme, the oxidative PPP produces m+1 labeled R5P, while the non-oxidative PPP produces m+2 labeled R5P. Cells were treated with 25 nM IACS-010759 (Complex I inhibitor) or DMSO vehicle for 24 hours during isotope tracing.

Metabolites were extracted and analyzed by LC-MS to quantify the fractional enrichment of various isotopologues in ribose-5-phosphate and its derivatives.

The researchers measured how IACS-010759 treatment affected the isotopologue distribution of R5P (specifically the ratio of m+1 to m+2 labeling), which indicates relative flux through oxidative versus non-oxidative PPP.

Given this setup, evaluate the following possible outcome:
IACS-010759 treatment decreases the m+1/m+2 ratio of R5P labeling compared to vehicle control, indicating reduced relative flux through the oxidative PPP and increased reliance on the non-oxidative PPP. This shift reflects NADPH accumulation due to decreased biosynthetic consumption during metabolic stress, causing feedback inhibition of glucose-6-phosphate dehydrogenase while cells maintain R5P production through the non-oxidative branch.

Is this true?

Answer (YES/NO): NO